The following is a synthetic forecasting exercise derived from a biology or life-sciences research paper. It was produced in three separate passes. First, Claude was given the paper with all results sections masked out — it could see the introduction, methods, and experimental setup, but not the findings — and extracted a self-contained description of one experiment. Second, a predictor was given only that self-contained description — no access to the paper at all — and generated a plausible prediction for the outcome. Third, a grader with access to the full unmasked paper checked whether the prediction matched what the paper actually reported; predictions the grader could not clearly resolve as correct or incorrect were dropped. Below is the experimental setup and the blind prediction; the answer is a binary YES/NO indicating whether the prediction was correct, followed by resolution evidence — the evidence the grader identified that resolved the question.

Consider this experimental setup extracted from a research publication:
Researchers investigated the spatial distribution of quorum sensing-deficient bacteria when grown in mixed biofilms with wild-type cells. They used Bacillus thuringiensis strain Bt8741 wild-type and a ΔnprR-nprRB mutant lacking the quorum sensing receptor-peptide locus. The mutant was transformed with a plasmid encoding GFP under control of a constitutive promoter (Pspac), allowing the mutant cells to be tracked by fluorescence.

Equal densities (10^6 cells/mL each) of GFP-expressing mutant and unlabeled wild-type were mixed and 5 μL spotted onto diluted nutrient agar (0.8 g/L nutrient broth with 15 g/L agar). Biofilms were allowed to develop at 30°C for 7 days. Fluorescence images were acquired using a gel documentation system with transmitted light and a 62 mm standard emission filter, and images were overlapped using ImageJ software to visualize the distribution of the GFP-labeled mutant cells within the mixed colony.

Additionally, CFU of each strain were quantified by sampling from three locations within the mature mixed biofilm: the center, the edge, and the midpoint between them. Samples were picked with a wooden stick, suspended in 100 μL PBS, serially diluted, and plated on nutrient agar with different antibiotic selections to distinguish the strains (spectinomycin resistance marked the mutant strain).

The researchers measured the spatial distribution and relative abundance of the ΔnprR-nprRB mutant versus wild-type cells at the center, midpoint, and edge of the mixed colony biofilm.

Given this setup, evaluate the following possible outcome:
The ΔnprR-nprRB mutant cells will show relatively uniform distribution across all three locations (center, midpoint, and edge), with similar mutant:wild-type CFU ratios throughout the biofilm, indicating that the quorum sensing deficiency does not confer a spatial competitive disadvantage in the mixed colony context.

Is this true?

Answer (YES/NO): NO